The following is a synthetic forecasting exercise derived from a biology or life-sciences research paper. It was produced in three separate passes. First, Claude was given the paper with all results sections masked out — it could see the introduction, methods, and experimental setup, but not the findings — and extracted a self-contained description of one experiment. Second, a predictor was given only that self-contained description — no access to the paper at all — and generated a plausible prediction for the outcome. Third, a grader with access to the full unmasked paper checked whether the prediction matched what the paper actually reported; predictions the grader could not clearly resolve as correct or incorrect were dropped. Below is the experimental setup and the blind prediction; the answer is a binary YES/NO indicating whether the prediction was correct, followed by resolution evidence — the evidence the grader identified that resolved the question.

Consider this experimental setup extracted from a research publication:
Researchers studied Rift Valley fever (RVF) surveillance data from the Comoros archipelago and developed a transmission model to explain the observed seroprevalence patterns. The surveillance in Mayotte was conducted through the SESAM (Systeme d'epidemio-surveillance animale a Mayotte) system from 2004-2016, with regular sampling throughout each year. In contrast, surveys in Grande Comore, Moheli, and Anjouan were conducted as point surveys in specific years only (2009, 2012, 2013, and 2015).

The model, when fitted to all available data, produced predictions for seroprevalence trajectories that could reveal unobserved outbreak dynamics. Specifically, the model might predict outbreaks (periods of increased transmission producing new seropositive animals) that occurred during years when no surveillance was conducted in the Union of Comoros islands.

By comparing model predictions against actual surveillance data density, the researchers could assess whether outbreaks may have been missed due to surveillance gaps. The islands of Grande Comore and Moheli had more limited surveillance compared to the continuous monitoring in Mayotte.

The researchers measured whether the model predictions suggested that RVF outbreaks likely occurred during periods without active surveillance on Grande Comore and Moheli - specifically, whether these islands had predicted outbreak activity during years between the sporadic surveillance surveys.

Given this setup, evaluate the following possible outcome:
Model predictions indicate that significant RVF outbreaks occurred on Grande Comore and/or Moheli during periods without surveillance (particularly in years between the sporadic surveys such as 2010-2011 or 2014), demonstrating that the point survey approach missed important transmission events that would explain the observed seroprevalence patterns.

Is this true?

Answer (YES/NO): YES